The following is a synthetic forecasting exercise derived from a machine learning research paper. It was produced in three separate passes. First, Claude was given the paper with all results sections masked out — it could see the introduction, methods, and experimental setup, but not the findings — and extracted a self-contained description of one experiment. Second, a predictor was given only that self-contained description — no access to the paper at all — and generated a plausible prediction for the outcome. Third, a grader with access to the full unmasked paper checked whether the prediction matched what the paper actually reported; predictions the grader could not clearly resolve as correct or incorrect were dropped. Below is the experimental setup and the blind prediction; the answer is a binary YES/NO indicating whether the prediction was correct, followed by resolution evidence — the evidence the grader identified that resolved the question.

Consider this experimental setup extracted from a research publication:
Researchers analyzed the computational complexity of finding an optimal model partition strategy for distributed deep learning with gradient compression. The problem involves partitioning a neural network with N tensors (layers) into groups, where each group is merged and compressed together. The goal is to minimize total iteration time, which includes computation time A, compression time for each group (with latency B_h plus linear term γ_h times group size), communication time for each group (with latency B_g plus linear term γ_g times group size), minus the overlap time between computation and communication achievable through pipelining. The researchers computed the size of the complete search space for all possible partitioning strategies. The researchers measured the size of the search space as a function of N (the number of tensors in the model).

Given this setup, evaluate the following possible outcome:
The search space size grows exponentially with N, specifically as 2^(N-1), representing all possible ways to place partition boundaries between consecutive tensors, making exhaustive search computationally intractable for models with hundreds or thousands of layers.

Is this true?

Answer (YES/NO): YES